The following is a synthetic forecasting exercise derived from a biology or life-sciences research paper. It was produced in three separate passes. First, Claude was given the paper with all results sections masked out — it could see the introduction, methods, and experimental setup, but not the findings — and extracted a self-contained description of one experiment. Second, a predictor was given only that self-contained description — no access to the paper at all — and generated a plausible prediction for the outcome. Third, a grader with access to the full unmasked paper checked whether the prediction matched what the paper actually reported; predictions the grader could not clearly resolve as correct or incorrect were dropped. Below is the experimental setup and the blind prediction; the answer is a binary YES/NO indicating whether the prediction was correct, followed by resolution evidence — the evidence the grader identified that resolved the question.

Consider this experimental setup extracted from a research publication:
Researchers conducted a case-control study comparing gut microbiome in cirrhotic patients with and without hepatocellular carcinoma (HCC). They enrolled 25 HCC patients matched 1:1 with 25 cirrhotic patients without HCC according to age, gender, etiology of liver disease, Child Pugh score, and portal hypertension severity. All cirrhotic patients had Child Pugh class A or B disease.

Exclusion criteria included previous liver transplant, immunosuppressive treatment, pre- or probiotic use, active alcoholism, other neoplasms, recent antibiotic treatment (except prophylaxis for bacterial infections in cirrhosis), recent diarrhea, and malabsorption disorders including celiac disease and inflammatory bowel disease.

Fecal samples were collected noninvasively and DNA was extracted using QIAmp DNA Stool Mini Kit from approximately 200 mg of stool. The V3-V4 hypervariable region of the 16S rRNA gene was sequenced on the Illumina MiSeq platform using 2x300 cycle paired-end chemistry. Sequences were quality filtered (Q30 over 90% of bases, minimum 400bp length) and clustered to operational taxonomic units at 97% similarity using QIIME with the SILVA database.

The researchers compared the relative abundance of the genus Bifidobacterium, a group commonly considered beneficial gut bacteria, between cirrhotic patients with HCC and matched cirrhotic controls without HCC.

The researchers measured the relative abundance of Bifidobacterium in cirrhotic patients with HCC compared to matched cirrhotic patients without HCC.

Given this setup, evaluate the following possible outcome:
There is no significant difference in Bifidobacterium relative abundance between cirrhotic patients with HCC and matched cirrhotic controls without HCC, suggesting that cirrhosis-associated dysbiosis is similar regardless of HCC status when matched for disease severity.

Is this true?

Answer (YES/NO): NO